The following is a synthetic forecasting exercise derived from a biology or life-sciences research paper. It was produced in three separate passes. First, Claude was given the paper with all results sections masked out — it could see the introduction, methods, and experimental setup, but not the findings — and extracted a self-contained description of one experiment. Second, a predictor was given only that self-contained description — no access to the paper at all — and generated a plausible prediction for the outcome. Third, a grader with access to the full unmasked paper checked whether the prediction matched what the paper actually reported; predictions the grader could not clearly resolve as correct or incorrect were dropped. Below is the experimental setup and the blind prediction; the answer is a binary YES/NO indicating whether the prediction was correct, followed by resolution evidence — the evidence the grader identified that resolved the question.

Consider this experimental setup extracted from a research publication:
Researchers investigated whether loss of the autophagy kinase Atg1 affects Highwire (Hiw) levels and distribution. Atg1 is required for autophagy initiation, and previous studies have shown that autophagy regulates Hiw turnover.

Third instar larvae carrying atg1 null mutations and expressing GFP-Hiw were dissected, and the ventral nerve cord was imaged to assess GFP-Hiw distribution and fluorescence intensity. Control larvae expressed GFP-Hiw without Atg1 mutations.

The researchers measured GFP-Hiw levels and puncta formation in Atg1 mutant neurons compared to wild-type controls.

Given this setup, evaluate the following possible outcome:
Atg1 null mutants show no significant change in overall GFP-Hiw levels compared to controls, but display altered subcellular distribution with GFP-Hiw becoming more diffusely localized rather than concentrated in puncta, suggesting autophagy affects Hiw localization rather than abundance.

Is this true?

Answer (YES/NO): NO